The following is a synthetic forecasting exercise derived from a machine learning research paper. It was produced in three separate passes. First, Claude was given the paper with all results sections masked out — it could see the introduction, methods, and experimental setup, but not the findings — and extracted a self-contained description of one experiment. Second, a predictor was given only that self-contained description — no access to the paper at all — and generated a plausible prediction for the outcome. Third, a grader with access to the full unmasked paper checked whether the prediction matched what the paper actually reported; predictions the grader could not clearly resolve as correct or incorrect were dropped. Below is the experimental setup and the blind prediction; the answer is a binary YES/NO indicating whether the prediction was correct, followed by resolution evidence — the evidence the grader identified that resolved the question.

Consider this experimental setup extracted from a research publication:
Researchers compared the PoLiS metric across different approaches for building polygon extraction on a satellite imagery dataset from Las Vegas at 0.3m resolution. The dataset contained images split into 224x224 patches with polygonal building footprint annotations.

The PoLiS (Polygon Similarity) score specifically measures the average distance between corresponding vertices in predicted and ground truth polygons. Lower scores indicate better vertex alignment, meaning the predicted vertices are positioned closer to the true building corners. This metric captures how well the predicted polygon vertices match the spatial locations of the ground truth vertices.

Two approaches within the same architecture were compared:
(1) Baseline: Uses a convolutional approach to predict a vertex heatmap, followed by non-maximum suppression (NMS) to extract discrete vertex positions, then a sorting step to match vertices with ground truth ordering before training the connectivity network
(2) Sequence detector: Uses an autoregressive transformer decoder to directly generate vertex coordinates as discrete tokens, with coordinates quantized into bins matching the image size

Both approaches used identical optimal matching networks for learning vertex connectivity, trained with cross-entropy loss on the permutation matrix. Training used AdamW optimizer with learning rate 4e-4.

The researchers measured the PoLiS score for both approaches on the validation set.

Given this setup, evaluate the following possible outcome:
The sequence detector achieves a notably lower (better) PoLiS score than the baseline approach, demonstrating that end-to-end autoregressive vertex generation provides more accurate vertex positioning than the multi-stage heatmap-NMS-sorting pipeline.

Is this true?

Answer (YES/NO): YES